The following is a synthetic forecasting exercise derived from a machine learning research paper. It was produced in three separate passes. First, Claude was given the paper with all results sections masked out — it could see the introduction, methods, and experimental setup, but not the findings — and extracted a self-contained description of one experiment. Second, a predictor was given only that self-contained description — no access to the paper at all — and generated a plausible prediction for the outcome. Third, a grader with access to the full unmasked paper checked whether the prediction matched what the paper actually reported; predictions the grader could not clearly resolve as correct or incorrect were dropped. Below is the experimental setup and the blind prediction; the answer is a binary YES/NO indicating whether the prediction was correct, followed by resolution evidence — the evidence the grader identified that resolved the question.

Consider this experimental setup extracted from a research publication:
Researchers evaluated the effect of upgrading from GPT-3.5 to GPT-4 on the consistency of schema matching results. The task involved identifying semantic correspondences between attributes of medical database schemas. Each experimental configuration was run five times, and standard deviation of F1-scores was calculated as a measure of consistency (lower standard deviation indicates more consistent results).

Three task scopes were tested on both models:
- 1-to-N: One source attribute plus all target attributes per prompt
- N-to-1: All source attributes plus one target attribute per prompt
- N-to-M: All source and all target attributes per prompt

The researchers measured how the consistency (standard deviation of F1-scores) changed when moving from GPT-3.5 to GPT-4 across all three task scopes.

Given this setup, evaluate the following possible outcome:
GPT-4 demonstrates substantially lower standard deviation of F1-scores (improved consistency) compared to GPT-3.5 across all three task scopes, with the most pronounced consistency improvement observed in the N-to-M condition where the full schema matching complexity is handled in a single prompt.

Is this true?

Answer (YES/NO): NO